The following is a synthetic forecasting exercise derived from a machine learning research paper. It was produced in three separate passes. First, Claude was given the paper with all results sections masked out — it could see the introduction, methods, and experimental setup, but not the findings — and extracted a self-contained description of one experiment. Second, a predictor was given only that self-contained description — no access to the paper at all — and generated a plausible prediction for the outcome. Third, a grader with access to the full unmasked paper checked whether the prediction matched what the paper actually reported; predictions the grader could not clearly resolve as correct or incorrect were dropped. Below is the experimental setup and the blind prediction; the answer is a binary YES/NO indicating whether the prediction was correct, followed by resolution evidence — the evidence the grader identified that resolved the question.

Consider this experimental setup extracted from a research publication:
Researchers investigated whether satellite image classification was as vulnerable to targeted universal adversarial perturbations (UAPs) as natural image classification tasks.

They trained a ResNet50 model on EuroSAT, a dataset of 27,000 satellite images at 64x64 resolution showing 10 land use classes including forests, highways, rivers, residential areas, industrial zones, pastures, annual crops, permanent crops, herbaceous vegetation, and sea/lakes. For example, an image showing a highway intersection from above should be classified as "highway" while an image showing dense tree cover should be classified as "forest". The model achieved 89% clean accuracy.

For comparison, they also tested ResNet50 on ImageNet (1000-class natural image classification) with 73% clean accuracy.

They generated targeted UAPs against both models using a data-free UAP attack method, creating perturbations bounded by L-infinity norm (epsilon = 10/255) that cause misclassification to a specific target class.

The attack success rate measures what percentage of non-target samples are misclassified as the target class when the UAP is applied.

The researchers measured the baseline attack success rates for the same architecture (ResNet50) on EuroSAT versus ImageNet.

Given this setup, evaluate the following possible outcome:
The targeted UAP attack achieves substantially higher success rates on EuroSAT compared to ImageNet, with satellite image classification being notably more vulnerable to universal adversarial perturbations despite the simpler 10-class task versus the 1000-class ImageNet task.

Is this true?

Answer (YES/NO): NO